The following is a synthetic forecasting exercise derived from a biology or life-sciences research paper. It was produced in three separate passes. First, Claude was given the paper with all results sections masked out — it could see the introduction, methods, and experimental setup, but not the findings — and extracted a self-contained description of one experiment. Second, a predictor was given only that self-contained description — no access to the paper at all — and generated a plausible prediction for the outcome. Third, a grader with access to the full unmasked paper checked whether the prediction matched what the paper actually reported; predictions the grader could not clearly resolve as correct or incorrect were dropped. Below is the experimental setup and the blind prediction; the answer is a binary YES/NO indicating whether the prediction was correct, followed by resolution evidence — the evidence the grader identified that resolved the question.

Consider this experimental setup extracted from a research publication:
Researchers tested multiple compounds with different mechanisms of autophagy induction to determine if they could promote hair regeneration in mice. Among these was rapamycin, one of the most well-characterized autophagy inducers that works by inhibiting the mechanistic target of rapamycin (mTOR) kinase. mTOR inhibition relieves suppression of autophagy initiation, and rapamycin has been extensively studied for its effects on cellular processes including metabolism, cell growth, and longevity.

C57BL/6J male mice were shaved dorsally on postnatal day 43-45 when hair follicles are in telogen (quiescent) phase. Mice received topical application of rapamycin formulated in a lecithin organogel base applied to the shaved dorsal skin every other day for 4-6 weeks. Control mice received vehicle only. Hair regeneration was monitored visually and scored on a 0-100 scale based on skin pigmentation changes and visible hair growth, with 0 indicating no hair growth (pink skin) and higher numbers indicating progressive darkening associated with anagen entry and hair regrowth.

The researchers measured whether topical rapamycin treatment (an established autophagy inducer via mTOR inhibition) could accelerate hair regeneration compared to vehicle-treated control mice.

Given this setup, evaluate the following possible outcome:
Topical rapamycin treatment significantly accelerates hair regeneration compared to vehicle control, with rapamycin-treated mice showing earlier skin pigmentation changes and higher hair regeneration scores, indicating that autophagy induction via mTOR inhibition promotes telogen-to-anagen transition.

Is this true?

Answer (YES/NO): YES